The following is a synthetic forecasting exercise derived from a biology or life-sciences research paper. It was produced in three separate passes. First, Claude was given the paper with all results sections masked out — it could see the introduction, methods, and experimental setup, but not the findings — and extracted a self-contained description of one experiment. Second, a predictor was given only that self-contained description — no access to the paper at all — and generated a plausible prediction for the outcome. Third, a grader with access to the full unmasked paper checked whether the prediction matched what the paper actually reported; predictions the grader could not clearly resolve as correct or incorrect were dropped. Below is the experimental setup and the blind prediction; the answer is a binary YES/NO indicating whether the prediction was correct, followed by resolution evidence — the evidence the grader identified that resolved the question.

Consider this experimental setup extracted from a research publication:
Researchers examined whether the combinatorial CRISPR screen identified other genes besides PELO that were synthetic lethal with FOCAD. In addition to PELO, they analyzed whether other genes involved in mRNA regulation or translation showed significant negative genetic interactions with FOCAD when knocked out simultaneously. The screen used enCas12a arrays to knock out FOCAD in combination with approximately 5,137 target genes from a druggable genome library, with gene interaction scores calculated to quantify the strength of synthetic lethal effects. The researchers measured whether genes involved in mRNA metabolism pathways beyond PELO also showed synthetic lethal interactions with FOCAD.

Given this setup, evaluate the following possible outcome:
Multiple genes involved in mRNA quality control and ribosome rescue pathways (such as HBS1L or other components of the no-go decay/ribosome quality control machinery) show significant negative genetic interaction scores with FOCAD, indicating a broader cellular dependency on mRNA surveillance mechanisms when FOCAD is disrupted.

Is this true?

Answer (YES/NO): YES